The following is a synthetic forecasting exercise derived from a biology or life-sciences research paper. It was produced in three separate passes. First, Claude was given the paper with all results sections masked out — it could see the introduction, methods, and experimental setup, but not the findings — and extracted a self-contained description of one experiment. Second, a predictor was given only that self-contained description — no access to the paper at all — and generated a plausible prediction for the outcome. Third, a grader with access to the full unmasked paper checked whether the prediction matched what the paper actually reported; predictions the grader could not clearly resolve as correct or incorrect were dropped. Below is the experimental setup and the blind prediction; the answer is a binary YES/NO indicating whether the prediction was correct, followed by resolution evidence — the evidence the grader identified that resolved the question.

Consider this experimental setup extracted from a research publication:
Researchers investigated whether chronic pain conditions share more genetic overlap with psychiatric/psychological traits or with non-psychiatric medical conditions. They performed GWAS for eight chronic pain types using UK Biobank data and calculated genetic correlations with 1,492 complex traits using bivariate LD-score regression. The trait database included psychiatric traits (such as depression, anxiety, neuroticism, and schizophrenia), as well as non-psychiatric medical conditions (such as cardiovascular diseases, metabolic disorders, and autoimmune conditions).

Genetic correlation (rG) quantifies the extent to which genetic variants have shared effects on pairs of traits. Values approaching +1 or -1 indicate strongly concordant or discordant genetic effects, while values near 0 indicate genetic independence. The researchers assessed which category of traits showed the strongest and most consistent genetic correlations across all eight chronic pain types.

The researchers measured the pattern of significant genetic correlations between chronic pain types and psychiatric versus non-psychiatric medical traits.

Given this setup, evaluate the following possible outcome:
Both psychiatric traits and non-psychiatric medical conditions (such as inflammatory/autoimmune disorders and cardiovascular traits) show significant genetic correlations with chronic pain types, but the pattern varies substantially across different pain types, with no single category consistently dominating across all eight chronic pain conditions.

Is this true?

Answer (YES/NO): NO